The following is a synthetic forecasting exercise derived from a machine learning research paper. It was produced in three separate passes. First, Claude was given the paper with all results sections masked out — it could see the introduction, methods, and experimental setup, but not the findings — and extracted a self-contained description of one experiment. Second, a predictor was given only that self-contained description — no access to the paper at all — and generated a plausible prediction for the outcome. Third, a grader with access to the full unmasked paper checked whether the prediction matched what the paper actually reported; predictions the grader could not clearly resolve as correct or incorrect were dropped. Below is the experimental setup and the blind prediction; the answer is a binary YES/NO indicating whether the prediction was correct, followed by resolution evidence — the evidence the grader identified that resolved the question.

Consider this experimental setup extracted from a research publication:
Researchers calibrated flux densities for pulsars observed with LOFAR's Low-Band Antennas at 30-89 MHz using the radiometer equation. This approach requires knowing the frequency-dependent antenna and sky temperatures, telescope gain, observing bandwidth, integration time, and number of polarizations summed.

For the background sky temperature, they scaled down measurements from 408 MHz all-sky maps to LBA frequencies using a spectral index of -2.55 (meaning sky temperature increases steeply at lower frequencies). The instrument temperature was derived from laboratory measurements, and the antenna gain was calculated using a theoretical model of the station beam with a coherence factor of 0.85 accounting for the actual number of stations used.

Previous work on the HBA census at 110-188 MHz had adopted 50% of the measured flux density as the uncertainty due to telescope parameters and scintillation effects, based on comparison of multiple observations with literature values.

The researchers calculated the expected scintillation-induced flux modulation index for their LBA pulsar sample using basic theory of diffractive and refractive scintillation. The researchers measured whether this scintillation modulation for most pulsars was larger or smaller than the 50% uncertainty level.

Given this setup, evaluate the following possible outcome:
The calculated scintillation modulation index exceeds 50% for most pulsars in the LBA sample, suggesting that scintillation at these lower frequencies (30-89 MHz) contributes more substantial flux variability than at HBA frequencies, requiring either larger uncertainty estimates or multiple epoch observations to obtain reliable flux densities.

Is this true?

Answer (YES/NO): NO